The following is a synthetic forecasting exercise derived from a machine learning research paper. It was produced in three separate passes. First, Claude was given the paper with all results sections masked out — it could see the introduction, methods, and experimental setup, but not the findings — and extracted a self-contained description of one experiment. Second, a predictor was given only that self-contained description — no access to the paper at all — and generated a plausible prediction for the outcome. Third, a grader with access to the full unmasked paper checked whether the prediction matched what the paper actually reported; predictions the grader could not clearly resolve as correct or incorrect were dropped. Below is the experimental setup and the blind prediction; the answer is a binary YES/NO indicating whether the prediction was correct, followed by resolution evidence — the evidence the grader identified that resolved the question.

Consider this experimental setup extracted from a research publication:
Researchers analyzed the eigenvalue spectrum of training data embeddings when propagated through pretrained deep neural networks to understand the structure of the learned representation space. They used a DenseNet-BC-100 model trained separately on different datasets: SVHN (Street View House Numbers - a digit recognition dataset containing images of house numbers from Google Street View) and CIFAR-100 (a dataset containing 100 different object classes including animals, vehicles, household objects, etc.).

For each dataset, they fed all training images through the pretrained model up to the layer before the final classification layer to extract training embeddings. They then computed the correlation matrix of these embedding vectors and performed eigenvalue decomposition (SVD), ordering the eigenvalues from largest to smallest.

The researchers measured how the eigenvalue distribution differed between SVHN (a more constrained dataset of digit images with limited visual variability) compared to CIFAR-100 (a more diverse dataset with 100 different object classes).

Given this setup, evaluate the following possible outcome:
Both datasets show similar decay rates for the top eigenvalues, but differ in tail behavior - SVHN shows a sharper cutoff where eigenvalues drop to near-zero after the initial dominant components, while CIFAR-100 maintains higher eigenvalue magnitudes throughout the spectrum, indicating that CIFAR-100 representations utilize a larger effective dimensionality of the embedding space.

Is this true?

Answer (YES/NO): NO